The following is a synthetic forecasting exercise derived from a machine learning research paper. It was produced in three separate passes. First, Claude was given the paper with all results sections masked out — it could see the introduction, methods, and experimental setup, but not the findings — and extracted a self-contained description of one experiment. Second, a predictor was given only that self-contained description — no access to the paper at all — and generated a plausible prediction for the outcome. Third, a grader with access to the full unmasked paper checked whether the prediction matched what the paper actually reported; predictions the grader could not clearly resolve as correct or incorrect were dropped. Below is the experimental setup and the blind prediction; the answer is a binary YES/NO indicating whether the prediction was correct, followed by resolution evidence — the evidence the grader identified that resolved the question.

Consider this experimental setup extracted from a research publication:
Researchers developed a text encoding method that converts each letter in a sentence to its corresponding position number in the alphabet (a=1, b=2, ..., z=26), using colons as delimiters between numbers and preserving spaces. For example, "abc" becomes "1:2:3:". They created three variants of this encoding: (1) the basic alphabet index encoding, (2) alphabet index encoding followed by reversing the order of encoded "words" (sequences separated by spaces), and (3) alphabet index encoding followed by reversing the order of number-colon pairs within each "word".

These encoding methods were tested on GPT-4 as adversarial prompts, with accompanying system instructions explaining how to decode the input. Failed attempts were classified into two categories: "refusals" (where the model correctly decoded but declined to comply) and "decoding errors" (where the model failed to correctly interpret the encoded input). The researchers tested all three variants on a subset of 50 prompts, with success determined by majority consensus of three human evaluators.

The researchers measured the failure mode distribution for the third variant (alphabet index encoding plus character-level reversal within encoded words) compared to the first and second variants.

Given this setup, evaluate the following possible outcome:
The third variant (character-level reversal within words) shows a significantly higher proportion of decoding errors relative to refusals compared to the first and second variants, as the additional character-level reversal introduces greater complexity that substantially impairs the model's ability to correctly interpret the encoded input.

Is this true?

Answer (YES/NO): NO